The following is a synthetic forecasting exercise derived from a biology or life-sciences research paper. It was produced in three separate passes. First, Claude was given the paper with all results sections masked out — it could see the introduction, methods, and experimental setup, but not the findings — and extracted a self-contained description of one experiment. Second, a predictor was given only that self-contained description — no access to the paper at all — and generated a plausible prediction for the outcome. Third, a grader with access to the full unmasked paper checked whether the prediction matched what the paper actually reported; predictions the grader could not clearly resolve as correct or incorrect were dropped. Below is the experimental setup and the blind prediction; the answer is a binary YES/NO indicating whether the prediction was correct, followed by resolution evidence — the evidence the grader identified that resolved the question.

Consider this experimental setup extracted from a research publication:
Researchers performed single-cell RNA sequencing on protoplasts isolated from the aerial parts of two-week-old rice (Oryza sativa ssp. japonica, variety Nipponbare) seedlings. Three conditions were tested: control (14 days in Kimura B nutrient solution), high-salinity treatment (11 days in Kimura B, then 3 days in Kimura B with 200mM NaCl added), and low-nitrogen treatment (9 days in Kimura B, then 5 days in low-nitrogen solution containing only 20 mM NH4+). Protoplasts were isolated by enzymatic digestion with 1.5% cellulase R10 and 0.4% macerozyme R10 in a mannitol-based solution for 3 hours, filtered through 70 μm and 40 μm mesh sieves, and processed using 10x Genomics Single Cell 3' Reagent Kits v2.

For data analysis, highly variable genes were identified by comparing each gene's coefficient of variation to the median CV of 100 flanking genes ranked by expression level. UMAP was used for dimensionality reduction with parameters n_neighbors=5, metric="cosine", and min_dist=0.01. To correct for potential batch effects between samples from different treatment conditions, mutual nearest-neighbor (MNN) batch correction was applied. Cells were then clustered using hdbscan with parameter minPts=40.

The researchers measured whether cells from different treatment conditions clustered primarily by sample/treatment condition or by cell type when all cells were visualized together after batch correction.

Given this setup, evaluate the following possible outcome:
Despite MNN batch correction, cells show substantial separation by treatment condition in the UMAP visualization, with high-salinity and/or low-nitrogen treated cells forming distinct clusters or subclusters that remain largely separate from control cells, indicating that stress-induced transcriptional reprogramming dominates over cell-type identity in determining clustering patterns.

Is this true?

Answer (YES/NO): NO